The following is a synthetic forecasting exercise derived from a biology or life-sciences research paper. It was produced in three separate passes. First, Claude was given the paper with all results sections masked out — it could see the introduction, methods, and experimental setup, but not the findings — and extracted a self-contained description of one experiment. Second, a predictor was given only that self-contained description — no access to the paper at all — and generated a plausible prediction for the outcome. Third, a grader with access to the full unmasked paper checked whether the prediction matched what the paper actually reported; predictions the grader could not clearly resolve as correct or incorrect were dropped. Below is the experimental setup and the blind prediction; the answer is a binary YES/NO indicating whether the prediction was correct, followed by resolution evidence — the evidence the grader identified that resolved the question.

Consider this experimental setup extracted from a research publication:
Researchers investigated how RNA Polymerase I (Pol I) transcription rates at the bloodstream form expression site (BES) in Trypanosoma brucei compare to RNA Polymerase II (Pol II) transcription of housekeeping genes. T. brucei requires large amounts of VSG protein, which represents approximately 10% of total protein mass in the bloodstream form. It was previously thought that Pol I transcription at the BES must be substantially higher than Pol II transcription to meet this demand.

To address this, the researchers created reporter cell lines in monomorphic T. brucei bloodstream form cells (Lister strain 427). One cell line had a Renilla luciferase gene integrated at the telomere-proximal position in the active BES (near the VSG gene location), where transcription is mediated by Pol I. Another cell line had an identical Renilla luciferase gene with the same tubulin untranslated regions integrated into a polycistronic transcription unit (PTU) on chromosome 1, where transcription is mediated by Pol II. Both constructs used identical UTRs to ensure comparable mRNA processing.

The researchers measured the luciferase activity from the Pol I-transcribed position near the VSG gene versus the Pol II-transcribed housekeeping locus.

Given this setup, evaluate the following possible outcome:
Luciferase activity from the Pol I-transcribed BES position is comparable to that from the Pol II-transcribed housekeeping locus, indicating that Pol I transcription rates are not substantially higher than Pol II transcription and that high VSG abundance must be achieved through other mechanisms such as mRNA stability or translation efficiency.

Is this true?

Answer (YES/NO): YES